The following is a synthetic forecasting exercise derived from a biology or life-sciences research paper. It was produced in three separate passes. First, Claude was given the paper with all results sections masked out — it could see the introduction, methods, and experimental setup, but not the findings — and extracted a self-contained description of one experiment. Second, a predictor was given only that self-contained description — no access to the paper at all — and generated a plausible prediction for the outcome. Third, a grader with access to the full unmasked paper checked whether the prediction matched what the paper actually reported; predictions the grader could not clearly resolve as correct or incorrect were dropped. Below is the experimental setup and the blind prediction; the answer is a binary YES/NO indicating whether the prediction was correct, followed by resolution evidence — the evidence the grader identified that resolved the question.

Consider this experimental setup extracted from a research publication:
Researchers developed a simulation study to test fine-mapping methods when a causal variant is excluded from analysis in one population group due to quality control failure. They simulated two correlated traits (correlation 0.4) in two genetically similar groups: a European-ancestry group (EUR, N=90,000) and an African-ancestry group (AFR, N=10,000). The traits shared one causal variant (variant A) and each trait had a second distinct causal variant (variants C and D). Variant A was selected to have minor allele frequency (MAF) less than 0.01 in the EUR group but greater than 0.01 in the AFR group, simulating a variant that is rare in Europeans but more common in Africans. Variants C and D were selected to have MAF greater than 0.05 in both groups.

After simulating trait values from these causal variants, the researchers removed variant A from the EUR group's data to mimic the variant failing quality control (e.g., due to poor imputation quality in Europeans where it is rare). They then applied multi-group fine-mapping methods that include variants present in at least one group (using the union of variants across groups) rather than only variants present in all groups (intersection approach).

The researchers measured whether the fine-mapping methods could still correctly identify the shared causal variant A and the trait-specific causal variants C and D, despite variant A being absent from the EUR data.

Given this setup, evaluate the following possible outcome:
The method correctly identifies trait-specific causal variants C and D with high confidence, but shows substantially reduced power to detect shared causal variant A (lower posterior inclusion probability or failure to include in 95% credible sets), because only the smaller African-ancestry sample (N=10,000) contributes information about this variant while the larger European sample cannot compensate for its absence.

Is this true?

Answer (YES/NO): NO